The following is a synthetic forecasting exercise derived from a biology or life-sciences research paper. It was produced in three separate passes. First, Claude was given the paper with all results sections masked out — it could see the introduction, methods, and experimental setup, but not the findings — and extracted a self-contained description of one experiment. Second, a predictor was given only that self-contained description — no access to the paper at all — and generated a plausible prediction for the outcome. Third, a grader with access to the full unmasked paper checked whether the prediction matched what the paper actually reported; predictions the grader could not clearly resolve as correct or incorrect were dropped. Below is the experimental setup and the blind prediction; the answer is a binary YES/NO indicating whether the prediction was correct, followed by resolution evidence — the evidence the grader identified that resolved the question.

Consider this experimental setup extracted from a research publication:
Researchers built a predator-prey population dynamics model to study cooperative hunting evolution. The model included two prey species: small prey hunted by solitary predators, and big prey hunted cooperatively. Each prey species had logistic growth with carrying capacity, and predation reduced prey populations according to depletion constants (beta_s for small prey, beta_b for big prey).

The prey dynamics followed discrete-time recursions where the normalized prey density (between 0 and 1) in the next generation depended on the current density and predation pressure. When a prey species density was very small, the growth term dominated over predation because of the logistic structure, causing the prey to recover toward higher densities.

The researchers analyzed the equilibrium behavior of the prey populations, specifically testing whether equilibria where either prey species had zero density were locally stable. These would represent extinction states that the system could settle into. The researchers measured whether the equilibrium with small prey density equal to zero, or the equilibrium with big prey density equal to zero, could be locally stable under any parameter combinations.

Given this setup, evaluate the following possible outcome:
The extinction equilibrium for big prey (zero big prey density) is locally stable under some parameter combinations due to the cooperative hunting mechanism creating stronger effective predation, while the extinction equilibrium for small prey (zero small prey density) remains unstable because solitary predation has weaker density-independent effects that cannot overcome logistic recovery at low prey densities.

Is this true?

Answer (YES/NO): NO